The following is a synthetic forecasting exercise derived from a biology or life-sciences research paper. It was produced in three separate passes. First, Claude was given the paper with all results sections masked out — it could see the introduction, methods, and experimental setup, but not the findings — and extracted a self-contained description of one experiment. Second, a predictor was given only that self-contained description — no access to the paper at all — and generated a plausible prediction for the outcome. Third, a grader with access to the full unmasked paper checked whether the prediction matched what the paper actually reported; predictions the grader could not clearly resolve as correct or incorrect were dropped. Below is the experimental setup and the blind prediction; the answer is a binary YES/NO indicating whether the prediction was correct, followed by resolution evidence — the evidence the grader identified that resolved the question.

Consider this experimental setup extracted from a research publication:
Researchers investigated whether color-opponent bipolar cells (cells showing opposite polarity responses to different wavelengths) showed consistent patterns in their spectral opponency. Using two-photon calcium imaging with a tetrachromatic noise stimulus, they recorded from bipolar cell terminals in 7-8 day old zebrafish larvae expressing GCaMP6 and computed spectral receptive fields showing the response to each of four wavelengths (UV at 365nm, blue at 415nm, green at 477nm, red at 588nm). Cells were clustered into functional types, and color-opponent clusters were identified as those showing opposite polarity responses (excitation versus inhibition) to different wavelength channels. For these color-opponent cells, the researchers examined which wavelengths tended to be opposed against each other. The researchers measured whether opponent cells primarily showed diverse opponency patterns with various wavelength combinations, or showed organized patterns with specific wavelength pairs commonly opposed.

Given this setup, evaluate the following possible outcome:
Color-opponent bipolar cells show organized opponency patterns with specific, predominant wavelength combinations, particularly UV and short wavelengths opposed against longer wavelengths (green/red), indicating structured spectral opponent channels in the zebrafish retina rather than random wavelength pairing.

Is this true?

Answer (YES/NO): YES